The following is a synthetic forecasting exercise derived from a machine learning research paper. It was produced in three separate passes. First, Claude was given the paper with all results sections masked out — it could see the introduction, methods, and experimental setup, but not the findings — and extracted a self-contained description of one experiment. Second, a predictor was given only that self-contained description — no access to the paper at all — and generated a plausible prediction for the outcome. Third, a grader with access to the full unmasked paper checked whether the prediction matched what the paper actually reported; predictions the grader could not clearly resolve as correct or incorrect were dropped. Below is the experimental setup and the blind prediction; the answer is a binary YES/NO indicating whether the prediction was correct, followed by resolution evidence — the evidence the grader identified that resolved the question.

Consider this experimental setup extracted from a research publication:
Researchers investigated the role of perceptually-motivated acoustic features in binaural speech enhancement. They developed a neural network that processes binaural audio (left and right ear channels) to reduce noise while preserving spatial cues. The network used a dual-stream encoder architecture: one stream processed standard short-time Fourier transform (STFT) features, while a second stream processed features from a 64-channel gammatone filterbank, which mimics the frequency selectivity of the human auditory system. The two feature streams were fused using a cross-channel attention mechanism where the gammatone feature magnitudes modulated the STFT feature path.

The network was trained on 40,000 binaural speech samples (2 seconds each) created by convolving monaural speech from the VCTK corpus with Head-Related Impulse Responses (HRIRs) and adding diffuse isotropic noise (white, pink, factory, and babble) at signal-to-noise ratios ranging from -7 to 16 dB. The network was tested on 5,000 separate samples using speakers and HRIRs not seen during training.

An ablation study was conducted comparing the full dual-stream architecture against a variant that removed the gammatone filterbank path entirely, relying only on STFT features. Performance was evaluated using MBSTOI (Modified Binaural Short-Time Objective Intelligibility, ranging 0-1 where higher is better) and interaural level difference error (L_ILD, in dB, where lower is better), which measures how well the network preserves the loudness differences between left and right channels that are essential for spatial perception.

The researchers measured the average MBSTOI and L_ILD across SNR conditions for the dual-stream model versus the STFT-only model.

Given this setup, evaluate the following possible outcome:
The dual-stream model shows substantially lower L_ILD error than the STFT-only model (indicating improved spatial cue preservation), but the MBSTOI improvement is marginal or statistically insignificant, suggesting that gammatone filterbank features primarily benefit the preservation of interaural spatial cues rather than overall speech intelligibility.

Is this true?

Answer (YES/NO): NO